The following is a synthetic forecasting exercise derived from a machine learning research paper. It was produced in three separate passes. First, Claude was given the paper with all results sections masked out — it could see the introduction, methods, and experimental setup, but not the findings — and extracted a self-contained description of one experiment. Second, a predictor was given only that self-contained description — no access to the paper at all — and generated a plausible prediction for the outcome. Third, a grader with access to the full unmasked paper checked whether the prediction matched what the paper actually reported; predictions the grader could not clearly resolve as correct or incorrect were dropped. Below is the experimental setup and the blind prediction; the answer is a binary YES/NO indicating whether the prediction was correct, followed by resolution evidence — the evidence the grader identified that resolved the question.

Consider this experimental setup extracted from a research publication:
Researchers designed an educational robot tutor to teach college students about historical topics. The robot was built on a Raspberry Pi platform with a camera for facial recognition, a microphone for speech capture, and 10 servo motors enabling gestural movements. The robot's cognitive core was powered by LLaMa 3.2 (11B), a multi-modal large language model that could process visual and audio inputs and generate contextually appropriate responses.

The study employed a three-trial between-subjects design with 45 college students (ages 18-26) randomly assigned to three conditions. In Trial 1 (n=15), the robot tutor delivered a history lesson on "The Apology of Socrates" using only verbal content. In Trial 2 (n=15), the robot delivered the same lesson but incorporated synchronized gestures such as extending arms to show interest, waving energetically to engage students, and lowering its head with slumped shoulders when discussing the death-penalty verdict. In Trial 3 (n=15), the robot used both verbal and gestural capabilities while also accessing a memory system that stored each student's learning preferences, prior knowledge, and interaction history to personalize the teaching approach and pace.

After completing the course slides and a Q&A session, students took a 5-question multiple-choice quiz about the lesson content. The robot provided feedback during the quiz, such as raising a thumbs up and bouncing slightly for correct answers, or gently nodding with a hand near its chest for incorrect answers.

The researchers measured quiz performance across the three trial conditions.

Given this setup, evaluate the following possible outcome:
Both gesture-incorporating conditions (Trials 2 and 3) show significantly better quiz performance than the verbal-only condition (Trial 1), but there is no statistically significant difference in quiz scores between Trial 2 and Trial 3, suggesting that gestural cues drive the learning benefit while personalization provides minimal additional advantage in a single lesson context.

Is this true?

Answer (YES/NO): NO